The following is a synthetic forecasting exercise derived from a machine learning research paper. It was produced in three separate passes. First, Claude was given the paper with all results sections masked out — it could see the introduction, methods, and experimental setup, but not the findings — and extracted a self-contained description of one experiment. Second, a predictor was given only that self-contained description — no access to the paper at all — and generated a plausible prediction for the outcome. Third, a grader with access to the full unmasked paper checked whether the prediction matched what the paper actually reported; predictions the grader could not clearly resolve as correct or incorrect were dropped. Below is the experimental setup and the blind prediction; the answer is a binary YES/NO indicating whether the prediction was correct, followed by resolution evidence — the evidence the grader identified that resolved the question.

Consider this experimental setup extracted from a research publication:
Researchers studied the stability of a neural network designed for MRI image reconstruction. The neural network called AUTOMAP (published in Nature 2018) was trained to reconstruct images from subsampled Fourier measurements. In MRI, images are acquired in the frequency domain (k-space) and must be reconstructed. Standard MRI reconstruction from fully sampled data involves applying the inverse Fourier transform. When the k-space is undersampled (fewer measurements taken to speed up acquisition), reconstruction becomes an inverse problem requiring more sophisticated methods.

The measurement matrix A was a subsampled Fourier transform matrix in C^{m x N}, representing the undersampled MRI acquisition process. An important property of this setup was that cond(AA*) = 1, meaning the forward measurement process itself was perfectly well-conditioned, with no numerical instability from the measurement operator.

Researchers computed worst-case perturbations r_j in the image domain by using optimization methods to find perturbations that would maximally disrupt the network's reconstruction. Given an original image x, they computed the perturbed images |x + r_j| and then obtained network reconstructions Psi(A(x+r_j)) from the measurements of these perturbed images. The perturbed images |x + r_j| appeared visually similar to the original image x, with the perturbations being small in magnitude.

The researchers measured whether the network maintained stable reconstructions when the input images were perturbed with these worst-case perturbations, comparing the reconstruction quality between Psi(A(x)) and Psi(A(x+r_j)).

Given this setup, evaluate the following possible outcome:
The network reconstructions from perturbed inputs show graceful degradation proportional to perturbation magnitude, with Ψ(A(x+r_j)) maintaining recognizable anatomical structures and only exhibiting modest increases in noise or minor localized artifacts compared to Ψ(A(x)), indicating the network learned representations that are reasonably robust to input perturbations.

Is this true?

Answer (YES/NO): NO